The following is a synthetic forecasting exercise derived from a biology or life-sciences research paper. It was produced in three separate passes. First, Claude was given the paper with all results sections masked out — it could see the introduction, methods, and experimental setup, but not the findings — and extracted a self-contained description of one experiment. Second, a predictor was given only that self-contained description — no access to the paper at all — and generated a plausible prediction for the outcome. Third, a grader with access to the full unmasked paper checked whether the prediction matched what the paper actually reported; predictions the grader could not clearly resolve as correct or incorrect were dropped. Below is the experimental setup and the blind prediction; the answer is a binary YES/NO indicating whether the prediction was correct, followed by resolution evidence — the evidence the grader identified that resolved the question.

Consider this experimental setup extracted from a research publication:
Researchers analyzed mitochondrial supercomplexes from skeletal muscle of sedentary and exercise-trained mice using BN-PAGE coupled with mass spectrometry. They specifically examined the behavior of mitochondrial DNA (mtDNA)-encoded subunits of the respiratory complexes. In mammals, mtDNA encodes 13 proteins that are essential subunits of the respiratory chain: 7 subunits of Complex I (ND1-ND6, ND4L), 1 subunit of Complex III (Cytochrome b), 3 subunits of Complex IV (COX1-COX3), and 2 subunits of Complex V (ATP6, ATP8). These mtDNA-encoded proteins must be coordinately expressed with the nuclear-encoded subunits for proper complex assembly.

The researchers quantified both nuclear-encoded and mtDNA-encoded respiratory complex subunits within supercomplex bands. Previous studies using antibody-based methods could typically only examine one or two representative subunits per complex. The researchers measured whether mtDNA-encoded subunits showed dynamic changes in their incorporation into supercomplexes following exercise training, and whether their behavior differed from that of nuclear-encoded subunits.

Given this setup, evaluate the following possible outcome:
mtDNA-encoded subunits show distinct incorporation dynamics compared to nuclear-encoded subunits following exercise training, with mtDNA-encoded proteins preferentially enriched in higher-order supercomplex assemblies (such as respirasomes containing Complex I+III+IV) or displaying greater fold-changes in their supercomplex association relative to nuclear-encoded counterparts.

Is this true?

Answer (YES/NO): YES